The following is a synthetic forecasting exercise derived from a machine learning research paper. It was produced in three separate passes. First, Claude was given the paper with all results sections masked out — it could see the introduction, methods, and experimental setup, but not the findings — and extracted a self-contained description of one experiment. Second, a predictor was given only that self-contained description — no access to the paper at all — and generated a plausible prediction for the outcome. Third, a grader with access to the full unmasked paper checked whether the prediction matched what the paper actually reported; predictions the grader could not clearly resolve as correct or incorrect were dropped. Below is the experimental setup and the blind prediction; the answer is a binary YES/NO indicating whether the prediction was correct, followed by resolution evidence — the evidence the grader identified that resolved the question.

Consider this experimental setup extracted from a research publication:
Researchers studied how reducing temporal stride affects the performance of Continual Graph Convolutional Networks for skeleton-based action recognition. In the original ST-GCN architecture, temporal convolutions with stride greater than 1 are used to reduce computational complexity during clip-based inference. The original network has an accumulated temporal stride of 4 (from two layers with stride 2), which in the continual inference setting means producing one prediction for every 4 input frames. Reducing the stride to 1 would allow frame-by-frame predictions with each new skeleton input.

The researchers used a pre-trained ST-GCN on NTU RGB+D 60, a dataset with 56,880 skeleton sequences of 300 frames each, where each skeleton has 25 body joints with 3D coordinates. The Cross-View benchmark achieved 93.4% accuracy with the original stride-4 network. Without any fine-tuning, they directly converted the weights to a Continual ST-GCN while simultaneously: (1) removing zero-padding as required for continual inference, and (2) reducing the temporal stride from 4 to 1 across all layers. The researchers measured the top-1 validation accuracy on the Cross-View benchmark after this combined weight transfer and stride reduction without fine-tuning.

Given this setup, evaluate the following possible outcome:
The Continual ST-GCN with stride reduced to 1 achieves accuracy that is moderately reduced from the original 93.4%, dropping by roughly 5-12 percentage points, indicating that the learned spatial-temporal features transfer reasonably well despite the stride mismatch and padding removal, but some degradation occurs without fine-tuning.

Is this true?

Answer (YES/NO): NO